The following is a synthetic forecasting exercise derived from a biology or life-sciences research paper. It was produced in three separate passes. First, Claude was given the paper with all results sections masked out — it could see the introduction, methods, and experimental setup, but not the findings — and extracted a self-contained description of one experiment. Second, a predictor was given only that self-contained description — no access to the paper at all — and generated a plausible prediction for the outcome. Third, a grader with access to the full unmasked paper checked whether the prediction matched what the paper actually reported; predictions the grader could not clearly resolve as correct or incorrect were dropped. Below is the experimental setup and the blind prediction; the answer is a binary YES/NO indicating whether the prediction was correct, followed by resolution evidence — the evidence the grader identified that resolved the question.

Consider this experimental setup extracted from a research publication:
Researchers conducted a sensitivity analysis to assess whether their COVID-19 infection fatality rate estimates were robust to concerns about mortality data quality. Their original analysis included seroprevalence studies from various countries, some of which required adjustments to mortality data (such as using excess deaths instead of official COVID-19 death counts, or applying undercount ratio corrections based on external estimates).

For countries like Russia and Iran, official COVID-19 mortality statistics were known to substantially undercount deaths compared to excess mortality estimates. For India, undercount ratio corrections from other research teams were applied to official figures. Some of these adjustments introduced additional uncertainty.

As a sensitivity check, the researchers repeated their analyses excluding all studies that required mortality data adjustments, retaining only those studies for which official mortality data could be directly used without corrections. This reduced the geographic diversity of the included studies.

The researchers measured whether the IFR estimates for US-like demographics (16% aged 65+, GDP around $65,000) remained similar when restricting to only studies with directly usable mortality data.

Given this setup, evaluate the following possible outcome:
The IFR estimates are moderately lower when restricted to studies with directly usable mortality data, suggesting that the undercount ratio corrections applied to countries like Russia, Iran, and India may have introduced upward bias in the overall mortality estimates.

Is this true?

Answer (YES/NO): NO